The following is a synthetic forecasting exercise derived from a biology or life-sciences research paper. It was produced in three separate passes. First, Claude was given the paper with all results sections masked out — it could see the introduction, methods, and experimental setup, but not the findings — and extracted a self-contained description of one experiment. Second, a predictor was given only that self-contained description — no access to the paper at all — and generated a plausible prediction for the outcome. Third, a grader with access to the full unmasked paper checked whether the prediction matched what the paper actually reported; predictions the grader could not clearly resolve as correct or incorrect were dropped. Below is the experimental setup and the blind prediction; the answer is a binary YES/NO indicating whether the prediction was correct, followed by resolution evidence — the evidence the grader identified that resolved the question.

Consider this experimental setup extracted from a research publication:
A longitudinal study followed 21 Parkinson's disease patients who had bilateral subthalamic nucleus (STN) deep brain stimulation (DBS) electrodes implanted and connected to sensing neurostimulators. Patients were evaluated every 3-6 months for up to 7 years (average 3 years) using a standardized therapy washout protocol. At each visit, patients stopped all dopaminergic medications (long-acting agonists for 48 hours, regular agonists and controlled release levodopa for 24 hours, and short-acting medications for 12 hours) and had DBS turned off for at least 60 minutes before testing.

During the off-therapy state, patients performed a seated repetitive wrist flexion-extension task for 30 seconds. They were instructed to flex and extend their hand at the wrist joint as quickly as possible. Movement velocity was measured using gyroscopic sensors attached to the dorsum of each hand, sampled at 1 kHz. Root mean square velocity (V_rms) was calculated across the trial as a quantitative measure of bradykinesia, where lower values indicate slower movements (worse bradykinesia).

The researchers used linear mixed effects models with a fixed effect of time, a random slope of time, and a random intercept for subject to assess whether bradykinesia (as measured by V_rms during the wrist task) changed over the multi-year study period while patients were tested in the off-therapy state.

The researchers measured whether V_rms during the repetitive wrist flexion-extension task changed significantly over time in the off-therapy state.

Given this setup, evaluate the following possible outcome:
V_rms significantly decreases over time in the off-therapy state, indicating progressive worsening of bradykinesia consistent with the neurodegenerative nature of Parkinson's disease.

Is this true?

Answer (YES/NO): YES